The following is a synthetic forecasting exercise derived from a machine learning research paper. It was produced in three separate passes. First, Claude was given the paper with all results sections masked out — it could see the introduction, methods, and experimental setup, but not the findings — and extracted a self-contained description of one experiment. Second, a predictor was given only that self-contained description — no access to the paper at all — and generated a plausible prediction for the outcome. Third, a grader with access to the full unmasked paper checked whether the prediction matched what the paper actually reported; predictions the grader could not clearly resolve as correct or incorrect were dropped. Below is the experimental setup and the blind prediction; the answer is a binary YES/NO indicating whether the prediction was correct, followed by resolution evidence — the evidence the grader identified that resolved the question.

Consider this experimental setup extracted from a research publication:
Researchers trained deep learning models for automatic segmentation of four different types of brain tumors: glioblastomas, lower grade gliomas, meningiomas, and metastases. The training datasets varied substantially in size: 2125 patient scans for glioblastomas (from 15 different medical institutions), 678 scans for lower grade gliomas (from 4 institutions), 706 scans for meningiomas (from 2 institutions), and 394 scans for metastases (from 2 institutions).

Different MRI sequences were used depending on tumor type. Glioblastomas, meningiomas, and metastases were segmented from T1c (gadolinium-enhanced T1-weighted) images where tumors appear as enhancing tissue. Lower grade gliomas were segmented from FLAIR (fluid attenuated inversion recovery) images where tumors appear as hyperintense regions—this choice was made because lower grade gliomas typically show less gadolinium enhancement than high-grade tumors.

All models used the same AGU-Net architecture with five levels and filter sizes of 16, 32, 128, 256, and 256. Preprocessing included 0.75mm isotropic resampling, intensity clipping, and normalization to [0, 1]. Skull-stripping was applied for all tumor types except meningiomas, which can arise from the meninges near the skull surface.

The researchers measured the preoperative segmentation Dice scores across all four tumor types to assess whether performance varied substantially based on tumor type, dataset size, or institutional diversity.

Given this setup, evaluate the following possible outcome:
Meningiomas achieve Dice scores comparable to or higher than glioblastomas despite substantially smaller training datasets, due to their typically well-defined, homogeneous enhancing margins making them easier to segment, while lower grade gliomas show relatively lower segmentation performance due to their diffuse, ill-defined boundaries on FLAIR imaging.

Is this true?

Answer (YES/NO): NO